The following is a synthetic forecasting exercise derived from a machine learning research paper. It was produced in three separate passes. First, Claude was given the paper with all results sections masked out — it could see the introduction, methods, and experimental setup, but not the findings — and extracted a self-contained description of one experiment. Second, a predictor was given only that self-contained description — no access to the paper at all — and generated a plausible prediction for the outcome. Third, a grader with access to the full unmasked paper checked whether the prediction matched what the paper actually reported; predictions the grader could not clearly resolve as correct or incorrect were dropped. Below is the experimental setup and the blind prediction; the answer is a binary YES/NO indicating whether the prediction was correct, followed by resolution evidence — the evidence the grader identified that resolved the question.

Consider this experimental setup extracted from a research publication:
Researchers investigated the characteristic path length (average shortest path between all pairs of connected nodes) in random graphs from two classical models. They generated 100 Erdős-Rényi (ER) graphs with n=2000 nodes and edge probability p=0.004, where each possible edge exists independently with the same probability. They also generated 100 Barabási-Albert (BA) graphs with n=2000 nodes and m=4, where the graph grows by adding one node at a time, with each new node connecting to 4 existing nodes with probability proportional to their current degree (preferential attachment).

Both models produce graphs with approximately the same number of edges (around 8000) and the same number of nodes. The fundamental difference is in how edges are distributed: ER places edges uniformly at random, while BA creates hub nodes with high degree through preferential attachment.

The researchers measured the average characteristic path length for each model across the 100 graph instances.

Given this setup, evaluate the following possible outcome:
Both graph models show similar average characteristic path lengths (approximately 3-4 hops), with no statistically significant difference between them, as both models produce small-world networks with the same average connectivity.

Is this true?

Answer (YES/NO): NO